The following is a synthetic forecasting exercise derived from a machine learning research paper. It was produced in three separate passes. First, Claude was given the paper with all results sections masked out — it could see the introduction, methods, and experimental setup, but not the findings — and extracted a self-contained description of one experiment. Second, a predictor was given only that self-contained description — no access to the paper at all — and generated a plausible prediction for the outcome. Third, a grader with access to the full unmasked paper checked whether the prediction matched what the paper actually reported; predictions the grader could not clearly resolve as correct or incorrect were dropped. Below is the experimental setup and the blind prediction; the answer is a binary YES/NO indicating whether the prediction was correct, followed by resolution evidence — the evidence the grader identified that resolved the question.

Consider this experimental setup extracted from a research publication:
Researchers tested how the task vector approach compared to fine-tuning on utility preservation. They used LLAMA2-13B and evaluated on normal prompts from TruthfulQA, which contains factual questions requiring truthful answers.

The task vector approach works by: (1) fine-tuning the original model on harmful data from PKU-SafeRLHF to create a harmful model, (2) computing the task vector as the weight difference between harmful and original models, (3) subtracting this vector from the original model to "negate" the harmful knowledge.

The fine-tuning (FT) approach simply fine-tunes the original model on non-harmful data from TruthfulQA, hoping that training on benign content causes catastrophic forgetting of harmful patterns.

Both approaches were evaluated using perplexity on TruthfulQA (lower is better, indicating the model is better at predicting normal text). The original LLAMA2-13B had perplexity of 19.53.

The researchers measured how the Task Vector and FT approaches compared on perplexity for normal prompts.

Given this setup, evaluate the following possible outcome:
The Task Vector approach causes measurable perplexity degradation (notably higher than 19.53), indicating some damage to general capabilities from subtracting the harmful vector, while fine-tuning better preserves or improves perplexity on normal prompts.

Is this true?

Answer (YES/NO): YES